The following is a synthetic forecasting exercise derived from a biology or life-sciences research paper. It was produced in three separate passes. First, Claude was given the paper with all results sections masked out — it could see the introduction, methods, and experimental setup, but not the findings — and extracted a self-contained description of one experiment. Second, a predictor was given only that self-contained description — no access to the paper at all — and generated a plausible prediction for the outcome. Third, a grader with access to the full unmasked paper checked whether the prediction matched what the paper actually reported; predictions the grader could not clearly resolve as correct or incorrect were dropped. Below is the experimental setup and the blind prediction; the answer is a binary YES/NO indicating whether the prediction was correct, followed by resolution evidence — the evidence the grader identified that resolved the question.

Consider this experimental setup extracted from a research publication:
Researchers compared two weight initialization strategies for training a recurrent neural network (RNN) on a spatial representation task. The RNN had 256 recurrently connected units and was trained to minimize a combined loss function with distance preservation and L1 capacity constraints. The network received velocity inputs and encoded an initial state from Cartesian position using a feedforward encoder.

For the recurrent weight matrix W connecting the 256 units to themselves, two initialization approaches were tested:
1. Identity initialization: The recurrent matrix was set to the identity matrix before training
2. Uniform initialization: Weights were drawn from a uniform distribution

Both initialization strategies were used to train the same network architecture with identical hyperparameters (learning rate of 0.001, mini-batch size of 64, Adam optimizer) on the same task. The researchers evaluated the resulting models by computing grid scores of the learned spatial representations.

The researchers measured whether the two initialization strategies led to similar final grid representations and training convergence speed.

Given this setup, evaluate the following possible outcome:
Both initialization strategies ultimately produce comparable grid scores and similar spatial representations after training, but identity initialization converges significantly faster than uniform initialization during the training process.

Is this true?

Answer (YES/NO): YES